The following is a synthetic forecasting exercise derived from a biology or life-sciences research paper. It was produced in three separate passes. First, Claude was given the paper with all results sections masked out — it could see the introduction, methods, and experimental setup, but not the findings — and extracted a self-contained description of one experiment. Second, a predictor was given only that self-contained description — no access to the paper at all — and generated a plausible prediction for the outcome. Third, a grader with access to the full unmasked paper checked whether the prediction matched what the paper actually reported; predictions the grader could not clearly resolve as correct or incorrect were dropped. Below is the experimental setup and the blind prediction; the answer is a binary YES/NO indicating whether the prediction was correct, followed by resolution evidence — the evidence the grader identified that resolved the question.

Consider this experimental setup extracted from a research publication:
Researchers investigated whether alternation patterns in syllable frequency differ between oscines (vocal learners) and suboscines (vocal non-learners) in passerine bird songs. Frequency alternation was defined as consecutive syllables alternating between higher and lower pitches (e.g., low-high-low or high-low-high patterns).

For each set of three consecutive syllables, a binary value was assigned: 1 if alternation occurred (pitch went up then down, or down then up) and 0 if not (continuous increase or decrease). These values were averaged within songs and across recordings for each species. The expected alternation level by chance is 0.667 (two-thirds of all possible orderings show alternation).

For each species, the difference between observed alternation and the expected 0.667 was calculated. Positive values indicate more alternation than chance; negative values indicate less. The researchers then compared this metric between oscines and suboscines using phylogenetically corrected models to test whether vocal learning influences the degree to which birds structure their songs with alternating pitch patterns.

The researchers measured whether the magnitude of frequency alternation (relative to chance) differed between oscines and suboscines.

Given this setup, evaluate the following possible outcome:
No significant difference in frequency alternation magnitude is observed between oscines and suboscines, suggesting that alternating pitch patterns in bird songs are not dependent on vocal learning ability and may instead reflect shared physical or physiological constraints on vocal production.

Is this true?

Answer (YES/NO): NO